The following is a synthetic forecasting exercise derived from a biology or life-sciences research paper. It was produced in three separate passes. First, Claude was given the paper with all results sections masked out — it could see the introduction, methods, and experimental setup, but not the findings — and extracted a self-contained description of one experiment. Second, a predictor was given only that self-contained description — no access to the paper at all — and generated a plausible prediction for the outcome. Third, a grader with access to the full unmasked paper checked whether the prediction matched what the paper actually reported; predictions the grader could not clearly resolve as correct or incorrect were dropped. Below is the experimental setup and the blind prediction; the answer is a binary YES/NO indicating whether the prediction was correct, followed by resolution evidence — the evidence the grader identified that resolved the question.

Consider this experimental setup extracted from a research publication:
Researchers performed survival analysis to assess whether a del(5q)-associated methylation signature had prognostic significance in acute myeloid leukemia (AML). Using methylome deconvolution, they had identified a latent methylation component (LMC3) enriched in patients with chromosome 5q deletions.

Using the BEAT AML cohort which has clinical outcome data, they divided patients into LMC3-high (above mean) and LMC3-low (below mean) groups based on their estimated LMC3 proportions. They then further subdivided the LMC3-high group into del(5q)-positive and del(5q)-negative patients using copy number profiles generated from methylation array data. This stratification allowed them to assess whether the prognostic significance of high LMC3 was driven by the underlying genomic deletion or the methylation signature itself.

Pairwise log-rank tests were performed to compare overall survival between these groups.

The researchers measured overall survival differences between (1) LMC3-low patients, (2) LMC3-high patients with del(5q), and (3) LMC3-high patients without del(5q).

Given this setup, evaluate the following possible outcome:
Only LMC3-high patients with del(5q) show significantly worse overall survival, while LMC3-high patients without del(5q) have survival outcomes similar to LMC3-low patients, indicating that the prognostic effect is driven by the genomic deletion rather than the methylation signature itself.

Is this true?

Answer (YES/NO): NO